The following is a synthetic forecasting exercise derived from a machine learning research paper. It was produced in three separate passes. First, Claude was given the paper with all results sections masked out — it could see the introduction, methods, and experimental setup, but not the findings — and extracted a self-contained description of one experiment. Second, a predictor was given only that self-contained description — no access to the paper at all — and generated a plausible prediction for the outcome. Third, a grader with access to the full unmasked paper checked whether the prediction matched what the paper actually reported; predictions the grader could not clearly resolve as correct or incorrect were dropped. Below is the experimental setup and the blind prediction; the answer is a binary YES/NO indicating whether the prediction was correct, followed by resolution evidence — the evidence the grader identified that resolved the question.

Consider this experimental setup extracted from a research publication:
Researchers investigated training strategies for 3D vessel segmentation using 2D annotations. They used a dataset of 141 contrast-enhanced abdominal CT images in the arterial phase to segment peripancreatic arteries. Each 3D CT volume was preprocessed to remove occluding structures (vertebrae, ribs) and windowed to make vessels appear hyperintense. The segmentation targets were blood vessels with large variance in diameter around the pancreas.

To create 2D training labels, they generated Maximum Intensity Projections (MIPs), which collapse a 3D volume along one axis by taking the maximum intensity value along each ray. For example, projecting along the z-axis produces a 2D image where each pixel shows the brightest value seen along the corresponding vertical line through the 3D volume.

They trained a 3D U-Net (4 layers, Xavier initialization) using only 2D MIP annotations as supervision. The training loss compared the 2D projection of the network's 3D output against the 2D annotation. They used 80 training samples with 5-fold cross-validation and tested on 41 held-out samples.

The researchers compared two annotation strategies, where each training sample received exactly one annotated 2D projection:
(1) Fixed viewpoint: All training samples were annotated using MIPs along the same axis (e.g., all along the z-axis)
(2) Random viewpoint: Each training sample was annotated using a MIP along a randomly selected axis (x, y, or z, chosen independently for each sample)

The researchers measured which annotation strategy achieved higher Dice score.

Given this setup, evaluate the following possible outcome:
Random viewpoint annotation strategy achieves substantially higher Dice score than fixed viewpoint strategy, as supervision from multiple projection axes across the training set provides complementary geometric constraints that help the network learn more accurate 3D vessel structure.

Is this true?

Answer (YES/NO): YES